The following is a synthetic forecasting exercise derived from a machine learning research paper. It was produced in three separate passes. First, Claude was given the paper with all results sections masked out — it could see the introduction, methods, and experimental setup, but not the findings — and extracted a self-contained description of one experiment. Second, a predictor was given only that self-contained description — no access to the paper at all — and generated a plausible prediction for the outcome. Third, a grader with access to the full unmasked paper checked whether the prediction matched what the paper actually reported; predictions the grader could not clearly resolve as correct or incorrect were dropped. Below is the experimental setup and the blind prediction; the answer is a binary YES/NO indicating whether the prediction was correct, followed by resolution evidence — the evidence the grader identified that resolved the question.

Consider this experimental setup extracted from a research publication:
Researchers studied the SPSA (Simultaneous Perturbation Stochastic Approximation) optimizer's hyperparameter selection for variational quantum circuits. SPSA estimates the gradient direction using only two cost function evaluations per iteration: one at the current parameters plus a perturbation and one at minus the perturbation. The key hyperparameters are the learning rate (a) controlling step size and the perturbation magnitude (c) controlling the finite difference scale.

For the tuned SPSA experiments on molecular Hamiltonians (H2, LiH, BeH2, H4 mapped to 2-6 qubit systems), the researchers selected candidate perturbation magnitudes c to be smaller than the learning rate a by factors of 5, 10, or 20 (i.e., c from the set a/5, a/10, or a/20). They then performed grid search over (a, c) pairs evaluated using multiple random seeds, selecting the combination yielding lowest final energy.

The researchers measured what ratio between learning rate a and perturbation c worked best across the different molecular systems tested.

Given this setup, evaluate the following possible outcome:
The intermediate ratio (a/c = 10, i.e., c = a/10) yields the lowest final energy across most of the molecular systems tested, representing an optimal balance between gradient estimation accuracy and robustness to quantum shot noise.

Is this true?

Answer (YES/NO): NO